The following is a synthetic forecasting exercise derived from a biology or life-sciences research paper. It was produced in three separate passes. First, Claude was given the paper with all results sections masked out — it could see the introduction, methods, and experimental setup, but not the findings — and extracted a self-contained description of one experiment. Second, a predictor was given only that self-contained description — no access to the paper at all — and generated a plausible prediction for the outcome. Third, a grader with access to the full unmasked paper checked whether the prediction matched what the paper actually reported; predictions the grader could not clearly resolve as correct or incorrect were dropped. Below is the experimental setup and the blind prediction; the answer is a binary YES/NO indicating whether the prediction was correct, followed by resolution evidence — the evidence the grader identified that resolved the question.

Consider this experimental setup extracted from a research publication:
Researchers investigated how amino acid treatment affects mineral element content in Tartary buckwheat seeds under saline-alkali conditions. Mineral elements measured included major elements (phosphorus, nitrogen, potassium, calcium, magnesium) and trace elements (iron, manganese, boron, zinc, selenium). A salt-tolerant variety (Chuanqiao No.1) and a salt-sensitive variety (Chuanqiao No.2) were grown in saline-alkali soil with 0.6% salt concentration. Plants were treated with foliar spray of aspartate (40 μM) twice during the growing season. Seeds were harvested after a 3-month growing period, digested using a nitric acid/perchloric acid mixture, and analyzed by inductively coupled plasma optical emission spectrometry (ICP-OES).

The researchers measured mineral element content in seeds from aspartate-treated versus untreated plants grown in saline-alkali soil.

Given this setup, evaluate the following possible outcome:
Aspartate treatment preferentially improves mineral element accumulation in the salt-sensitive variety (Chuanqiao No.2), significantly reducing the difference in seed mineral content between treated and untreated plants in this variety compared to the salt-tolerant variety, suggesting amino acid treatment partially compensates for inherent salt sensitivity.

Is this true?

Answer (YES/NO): NO